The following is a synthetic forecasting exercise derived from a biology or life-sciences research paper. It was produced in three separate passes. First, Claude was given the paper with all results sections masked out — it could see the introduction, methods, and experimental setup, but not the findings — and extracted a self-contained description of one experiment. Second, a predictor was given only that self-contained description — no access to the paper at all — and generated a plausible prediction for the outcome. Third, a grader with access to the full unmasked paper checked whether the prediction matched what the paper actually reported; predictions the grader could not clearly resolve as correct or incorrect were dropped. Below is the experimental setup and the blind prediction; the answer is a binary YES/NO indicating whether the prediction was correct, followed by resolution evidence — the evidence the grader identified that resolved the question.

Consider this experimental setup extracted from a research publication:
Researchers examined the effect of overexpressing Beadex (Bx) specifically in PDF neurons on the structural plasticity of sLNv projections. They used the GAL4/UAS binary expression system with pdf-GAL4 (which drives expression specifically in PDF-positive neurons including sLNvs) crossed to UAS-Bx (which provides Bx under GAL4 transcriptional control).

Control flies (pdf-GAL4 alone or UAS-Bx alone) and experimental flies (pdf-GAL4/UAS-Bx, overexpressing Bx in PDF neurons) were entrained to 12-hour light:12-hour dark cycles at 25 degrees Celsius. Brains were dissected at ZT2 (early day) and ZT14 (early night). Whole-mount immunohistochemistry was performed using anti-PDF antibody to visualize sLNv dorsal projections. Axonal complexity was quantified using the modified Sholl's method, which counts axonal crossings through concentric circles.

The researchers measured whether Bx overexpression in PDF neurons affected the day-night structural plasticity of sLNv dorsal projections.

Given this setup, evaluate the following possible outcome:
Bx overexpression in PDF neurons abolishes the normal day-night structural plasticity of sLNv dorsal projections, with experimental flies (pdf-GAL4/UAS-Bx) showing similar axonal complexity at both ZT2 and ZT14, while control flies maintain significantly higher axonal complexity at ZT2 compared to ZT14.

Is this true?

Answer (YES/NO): YES